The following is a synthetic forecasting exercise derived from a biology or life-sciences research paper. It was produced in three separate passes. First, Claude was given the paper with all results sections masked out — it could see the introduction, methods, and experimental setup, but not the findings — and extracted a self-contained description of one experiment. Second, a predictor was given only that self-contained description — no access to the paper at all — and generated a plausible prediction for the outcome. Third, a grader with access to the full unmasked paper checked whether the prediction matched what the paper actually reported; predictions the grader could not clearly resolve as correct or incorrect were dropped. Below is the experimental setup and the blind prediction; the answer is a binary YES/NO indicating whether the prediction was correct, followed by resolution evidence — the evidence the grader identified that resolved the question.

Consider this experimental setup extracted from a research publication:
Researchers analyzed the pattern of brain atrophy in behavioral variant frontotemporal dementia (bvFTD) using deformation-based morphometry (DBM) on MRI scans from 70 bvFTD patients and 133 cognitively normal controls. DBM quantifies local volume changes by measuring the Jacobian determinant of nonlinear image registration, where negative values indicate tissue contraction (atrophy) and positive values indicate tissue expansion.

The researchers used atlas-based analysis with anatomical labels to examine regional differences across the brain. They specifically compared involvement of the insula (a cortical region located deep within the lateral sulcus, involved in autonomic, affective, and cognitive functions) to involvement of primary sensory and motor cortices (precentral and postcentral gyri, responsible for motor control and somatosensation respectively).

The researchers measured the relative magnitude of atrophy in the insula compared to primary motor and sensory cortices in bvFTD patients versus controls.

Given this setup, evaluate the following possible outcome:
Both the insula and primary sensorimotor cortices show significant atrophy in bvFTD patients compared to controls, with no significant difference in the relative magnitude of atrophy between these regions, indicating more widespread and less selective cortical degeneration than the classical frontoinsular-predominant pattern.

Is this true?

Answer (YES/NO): NO